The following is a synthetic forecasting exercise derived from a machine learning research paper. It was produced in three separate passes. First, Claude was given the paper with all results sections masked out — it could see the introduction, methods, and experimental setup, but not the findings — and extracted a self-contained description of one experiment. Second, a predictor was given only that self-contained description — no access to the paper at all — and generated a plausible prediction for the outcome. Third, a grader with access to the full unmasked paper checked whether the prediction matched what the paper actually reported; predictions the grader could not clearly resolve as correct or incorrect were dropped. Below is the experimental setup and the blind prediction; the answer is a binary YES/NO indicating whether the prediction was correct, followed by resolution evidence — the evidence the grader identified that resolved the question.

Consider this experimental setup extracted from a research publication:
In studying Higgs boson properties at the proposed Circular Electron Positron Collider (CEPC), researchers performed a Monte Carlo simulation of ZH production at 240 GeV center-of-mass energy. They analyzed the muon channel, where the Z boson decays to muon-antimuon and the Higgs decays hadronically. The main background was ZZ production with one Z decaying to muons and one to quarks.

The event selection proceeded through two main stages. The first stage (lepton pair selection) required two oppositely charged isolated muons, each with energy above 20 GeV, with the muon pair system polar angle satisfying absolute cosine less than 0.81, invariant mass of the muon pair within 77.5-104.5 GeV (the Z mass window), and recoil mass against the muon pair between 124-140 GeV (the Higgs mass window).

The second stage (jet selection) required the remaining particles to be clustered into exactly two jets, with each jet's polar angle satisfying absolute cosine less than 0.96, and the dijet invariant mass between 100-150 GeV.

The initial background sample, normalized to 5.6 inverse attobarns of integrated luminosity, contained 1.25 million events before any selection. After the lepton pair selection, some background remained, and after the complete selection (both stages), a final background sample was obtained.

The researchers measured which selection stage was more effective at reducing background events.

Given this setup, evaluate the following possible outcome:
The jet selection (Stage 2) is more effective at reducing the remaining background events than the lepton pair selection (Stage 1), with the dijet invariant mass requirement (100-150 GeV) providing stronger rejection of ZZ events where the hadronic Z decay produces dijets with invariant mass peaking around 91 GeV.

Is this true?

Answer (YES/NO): NO